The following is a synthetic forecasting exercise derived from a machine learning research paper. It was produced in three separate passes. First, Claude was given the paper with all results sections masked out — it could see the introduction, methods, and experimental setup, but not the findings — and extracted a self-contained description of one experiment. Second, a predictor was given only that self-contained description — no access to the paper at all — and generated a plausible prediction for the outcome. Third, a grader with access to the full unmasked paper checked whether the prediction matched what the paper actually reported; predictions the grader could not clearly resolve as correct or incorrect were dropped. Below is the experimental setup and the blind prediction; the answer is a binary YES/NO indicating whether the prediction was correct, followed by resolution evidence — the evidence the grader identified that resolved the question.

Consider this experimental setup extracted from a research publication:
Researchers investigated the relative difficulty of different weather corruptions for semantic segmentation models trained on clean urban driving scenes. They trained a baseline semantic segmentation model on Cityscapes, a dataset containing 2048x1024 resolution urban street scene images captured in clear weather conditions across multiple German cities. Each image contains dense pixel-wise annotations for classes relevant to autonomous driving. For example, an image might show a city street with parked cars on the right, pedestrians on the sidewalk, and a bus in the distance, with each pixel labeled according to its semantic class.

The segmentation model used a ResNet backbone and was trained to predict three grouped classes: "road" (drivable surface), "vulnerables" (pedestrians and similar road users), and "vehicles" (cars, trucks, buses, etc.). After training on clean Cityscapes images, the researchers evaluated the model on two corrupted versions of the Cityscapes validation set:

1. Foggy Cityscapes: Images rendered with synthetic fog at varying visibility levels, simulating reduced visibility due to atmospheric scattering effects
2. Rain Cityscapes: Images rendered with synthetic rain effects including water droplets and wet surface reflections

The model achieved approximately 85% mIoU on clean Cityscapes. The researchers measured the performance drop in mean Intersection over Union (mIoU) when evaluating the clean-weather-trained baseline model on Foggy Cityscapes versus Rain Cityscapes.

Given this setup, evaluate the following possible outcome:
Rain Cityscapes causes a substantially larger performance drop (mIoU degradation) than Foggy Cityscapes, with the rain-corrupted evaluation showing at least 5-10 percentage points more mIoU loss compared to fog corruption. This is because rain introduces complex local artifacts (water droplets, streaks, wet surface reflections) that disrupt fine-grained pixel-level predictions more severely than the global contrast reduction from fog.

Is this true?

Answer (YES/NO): YES